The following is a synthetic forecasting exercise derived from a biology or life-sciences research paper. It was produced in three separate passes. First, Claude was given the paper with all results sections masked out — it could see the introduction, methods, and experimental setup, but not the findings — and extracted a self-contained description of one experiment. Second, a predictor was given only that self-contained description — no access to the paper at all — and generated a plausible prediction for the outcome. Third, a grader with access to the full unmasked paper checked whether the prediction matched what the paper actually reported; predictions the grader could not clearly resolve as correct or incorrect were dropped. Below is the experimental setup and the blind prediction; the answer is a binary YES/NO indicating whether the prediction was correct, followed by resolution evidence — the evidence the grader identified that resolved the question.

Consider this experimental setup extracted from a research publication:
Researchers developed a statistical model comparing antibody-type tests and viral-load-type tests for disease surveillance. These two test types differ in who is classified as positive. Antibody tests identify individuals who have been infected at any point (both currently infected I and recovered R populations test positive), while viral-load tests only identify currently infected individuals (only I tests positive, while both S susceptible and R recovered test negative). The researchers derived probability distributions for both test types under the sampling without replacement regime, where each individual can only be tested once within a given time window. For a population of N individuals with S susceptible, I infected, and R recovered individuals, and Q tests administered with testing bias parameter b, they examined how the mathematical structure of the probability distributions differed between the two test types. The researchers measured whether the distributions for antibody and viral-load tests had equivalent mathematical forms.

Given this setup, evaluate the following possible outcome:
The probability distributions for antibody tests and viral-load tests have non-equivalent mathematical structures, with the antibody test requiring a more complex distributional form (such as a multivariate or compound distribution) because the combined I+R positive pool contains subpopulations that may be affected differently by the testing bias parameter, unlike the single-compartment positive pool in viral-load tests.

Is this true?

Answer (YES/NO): NO